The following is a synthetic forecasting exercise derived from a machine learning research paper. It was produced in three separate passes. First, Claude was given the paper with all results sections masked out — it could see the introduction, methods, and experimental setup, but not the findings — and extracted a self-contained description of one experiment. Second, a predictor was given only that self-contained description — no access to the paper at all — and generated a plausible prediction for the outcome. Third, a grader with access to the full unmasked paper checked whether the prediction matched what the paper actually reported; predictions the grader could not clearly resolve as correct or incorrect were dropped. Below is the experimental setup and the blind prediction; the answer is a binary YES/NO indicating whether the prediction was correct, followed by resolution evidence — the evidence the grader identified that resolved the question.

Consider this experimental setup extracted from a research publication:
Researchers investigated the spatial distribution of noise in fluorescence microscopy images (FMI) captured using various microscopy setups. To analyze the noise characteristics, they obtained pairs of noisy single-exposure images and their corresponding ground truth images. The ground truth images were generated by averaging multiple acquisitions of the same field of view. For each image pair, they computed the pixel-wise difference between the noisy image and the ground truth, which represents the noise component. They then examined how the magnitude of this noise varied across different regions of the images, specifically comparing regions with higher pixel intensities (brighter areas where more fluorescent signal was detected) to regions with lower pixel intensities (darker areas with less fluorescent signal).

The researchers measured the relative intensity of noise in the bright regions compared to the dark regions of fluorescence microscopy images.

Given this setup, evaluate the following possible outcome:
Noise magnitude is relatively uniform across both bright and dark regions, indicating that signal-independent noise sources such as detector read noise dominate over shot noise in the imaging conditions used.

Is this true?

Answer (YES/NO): NO